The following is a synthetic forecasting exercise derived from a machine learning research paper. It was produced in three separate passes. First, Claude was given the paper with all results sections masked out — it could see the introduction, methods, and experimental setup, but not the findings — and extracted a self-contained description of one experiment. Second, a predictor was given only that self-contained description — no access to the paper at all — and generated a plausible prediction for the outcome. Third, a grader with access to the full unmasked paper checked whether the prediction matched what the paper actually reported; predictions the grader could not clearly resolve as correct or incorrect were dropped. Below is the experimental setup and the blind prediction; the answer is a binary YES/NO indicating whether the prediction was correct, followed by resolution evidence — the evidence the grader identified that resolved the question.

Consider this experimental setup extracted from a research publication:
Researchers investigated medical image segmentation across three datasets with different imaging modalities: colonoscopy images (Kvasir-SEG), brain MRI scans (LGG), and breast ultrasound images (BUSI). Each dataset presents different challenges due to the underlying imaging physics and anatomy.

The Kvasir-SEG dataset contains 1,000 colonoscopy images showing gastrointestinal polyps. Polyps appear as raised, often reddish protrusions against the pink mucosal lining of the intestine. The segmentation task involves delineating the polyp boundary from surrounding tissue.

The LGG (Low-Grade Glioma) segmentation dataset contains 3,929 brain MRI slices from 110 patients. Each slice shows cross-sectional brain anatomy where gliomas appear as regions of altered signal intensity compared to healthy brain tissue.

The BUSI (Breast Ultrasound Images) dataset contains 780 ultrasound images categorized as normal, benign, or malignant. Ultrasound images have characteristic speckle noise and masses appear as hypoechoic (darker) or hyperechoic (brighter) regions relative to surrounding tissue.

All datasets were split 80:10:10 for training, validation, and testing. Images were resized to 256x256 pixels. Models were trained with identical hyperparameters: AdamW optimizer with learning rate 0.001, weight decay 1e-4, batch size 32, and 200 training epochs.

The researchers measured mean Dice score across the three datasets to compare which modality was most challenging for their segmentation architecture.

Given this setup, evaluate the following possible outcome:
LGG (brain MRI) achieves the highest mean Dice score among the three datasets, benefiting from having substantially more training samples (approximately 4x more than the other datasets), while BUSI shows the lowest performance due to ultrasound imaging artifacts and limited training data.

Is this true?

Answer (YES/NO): YES